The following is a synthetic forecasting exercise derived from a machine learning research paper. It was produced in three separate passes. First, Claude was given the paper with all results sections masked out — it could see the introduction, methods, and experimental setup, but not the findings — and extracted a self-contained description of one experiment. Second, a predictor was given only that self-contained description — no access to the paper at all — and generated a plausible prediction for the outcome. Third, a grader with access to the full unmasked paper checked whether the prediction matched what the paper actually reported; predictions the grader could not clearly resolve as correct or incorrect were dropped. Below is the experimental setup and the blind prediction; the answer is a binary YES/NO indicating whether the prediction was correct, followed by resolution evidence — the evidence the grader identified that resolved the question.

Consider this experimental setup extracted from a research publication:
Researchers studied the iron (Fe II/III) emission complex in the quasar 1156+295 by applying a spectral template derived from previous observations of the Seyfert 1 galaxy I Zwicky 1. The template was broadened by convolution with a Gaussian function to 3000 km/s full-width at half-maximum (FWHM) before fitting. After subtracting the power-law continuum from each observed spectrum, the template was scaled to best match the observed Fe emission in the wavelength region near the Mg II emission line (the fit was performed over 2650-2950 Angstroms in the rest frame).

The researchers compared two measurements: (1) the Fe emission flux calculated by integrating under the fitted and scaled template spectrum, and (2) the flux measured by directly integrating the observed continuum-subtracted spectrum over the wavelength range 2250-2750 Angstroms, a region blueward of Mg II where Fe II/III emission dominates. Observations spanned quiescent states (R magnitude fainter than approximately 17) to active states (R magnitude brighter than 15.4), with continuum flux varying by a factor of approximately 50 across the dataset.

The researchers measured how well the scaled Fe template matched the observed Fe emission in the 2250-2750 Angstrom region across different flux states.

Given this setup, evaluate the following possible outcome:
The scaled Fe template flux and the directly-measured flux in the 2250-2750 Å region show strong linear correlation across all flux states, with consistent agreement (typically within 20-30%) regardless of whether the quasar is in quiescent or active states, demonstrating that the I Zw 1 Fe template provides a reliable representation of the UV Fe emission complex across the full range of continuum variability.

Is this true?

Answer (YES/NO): NO